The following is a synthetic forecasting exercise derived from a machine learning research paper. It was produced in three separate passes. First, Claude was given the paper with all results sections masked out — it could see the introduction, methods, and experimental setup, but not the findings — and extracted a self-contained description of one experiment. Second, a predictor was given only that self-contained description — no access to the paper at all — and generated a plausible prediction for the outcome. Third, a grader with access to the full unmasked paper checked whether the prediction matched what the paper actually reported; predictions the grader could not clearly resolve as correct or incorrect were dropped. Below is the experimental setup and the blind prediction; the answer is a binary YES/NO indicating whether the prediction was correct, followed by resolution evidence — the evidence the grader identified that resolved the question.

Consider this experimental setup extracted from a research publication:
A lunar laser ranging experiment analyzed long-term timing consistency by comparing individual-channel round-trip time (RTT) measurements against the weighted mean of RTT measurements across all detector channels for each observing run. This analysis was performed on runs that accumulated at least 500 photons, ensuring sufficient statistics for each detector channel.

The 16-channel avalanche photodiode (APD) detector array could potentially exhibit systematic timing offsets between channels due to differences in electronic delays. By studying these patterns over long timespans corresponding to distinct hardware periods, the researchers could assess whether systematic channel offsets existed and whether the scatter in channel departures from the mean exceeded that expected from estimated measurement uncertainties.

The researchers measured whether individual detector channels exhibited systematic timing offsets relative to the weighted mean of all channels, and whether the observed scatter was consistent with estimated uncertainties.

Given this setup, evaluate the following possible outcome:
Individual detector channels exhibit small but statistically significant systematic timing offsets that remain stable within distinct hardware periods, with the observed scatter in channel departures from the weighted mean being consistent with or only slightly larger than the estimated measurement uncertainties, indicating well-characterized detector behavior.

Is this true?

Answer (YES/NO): NO